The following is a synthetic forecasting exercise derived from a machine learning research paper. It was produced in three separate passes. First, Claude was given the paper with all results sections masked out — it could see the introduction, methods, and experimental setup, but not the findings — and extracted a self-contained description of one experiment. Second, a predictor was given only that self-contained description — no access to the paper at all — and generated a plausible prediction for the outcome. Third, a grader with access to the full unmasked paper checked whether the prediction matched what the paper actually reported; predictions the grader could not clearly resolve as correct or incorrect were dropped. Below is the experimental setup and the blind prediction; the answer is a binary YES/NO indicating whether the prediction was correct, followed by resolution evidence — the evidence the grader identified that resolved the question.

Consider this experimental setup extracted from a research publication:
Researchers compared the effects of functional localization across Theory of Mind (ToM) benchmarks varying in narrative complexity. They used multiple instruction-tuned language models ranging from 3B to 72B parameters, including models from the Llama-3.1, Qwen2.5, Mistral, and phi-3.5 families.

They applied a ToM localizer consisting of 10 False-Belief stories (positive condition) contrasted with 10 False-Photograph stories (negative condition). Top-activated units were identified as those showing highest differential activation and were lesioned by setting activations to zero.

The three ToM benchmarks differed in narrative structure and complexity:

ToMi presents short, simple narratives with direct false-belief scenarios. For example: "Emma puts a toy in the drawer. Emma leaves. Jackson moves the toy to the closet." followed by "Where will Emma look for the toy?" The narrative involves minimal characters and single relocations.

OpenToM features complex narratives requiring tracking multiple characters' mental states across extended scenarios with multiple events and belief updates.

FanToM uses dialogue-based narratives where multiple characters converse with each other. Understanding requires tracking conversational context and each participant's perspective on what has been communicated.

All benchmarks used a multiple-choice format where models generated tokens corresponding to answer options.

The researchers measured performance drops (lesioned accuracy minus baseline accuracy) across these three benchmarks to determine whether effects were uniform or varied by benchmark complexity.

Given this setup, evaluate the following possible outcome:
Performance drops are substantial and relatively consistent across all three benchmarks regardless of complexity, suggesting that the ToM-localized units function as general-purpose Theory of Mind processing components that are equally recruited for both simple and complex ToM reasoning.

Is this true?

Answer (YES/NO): NO